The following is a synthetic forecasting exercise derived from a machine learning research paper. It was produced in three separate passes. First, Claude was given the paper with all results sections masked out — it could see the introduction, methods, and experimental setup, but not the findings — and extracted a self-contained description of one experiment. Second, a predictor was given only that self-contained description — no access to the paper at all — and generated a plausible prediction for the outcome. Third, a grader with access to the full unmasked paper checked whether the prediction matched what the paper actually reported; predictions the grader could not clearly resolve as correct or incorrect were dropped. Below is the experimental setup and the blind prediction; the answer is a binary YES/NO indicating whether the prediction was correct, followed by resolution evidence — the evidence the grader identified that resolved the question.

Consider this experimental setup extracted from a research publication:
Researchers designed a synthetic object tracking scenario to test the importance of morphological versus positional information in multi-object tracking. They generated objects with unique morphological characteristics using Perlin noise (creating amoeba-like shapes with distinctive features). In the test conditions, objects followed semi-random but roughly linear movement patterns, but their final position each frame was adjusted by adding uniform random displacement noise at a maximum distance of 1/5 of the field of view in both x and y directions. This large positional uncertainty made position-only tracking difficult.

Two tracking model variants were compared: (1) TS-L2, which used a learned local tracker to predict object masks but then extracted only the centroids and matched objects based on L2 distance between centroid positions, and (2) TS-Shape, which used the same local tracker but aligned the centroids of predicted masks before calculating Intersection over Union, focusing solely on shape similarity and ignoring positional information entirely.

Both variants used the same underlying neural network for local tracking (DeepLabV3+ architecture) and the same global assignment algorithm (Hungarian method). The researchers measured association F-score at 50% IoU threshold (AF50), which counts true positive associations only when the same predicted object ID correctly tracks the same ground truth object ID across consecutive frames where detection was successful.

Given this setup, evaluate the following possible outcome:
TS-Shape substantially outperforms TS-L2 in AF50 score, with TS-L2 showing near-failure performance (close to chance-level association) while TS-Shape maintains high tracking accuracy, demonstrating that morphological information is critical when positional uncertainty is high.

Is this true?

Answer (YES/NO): NO